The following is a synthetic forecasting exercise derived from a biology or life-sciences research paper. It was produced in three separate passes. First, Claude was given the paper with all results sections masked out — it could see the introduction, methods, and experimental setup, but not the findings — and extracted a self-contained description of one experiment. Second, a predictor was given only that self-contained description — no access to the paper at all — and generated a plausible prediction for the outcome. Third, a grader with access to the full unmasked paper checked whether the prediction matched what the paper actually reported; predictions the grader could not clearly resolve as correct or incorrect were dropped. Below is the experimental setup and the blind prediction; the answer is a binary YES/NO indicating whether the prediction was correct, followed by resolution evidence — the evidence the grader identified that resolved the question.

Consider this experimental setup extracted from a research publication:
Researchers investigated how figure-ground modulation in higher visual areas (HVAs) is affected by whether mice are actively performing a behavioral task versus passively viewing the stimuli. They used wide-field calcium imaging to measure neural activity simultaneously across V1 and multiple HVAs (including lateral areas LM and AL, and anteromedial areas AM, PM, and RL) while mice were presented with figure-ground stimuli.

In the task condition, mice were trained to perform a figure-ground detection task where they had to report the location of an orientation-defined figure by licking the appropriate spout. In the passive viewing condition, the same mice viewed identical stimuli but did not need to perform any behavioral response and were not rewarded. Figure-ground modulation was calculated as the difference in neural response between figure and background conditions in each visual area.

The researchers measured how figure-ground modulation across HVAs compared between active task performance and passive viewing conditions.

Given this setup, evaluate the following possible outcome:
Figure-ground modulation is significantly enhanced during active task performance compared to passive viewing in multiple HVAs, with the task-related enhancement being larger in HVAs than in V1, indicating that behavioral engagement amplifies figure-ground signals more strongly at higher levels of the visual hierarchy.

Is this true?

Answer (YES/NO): NO